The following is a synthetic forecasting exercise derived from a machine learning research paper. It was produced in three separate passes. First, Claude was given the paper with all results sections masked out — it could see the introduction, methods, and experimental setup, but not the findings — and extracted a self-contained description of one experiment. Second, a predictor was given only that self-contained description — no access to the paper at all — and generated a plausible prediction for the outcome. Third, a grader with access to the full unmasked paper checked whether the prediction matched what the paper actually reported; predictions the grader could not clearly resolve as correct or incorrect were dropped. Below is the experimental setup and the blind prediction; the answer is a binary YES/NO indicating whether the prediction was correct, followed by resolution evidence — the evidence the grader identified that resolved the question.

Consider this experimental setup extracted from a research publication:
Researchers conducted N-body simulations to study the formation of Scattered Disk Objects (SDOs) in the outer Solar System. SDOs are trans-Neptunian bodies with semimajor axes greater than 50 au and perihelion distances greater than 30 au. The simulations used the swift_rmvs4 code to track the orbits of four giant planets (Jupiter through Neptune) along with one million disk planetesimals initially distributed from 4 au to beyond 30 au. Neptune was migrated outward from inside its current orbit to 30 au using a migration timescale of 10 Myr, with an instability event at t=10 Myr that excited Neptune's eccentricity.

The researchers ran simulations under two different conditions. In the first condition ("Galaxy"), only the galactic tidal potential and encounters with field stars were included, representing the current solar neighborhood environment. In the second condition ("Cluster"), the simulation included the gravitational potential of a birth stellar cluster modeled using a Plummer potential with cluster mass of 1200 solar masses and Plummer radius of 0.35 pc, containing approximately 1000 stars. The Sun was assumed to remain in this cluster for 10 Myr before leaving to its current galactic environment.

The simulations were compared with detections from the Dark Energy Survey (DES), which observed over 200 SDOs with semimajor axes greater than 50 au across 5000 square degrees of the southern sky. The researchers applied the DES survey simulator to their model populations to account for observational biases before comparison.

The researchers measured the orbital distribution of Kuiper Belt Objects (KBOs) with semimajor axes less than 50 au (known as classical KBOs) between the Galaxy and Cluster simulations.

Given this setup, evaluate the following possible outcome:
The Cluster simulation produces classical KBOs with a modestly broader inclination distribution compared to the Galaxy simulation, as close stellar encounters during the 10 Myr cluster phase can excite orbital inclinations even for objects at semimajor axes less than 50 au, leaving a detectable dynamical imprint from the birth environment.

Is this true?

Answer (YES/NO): NO